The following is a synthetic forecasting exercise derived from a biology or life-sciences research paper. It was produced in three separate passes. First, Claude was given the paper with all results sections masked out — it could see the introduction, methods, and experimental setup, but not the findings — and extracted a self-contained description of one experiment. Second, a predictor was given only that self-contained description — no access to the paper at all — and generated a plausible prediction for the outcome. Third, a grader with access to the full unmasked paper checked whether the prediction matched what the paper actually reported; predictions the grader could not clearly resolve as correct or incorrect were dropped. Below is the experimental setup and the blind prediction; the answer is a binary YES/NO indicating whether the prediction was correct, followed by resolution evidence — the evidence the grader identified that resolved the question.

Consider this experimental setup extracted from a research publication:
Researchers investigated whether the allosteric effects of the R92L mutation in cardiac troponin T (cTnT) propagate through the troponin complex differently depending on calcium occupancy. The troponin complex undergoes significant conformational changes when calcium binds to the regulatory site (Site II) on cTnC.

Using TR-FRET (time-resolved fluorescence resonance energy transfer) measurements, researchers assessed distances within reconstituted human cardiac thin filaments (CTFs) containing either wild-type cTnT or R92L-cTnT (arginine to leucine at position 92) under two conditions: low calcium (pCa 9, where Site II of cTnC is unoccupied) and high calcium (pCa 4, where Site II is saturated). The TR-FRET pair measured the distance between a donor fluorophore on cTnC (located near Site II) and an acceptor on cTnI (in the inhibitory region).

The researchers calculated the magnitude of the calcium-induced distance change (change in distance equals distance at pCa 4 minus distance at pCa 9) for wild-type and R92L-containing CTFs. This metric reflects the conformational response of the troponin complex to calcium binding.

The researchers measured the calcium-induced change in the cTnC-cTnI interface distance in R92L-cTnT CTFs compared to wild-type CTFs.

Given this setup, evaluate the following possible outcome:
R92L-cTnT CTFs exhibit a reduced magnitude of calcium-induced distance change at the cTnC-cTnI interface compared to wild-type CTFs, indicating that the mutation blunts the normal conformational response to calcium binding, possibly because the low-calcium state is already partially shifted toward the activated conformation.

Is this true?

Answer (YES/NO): NO